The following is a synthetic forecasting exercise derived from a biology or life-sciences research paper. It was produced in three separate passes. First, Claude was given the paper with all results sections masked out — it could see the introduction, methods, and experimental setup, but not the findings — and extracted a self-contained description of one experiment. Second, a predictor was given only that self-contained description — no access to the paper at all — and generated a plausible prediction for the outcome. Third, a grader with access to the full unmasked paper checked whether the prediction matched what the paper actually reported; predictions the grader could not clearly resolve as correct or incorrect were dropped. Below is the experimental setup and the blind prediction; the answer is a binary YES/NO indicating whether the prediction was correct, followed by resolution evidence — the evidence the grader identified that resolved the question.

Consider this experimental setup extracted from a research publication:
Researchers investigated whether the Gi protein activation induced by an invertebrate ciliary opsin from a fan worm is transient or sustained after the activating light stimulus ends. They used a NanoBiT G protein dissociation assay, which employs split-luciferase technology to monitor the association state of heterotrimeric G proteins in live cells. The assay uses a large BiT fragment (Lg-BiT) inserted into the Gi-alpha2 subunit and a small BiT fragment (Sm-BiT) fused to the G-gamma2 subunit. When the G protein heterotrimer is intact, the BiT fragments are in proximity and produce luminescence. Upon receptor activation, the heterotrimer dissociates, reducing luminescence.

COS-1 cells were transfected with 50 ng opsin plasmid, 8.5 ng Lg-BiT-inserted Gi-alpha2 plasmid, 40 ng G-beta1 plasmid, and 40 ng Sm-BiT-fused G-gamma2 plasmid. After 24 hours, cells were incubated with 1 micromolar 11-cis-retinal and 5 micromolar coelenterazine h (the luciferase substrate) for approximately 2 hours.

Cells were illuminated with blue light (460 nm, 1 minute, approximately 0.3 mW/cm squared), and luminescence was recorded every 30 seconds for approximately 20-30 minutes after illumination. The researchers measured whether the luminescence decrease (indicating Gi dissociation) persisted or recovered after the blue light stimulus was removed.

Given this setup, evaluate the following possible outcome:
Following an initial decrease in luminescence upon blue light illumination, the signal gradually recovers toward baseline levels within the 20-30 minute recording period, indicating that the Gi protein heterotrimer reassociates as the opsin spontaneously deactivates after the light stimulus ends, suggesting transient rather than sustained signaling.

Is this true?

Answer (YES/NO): NO